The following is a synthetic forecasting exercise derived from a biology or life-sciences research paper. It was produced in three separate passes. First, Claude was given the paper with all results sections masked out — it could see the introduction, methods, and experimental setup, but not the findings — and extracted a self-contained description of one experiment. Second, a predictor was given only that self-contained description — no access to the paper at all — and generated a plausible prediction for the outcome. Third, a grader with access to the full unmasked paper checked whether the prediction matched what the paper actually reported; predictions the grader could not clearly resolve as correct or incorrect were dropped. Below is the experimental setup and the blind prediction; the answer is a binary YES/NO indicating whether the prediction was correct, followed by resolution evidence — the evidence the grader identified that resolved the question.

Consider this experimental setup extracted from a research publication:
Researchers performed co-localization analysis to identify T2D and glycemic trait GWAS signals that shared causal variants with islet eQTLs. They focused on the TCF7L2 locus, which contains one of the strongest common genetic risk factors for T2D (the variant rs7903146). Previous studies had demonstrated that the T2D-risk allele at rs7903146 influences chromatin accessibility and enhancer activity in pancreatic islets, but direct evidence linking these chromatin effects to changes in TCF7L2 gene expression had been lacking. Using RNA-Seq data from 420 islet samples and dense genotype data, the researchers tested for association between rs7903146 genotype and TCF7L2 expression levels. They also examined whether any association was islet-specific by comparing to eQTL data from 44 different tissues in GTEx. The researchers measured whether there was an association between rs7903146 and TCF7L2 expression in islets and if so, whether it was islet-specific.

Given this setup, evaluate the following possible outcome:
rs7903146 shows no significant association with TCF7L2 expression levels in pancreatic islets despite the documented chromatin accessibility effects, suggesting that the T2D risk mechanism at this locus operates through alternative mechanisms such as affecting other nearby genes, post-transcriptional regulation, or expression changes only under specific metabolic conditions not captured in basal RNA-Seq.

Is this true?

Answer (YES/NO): NO